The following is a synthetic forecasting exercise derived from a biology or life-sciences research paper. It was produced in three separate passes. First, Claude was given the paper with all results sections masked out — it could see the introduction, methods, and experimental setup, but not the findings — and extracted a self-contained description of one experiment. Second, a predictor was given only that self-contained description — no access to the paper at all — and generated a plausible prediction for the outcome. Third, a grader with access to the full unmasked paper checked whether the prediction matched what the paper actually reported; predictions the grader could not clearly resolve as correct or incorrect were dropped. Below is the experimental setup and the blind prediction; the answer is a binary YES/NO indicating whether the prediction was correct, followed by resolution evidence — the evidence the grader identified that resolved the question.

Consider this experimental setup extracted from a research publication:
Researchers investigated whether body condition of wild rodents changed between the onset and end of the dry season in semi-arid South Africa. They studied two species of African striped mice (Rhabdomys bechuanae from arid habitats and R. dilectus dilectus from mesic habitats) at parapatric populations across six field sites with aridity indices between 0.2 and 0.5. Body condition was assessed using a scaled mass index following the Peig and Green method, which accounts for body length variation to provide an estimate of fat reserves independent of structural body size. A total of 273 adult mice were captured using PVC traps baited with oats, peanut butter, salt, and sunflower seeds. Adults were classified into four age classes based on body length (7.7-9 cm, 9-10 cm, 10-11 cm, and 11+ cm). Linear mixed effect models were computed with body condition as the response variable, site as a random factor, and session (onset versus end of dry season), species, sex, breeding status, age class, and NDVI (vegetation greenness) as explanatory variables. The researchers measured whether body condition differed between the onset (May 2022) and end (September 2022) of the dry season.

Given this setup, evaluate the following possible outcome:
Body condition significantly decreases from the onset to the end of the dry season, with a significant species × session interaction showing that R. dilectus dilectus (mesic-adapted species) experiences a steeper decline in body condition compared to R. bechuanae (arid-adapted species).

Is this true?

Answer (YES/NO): NO